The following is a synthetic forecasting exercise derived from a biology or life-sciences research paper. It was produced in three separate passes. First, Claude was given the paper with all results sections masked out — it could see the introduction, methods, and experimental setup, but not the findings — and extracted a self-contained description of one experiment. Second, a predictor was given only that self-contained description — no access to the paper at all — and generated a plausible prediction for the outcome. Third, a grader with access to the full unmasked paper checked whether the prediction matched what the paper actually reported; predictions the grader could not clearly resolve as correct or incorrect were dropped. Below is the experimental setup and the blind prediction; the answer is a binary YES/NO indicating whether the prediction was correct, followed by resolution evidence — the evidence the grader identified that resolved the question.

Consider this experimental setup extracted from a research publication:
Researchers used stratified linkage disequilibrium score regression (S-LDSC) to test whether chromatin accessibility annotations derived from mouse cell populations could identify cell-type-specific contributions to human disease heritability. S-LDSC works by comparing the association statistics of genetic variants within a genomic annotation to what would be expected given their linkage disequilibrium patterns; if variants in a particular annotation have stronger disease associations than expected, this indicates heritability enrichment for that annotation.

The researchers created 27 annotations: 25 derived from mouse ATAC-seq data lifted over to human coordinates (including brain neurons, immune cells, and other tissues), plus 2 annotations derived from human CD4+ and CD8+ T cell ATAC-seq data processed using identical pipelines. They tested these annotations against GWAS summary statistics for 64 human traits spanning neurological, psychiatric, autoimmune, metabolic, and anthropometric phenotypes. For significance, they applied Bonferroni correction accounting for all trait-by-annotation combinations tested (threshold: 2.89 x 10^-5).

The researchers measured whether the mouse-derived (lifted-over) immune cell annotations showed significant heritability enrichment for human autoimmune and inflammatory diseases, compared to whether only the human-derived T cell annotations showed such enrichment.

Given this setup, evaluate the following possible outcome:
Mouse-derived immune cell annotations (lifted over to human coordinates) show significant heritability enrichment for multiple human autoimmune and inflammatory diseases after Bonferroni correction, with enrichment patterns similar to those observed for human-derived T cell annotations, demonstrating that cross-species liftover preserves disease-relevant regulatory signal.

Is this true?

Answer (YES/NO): YES